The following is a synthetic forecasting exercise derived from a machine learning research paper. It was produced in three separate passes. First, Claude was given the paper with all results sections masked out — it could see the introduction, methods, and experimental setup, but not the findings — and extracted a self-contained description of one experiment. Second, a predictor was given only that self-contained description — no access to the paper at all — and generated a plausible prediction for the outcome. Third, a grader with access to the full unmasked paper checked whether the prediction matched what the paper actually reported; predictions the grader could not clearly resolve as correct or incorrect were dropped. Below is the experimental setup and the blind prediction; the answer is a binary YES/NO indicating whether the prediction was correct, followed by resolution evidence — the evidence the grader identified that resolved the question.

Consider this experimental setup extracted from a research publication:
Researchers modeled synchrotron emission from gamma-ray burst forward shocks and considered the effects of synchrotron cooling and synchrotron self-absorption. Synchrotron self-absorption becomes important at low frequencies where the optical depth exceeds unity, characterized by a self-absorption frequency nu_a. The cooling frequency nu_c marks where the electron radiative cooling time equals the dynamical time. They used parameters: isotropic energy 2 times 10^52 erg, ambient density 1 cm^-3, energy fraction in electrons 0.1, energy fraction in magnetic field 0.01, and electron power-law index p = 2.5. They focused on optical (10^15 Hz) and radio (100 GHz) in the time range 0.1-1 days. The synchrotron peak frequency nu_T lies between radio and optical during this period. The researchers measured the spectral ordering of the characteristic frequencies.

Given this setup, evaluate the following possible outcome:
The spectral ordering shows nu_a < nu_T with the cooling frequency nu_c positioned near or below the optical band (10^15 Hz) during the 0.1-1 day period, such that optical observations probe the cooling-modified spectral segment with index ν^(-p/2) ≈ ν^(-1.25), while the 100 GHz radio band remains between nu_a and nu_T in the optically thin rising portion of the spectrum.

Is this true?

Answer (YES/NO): NO